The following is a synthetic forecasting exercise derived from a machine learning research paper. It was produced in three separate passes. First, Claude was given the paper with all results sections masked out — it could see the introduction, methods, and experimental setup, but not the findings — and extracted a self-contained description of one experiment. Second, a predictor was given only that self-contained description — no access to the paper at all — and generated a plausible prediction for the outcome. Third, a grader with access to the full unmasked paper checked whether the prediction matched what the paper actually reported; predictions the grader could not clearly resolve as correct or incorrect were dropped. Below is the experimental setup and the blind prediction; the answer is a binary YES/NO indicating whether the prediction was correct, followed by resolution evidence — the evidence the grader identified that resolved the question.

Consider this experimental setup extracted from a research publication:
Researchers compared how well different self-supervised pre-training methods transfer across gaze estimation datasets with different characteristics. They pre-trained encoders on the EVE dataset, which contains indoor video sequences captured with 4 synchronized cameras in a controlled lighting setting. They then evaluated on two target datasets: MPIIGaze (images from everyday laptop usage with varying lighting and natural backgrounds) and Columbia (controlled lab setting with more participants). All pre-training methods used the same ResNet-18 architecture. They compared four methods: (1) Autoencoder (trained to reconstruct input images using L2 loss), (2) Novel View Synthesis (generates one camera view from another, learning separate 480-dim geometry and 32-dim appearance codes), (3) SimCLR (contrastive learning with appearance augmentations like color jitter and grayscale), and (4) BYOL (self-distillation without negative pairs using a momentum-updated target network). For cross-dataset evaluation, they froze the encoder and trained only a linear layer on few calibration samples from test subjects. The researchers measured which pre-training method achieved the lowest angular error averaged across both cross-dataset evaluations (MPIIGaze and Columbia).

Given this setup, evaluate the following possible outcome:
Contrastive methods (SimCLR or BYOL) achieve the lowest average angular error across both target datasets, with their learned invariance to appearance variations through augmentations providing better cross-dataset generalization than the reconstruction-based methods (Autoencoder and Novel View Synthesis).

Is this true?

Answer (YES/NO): YES